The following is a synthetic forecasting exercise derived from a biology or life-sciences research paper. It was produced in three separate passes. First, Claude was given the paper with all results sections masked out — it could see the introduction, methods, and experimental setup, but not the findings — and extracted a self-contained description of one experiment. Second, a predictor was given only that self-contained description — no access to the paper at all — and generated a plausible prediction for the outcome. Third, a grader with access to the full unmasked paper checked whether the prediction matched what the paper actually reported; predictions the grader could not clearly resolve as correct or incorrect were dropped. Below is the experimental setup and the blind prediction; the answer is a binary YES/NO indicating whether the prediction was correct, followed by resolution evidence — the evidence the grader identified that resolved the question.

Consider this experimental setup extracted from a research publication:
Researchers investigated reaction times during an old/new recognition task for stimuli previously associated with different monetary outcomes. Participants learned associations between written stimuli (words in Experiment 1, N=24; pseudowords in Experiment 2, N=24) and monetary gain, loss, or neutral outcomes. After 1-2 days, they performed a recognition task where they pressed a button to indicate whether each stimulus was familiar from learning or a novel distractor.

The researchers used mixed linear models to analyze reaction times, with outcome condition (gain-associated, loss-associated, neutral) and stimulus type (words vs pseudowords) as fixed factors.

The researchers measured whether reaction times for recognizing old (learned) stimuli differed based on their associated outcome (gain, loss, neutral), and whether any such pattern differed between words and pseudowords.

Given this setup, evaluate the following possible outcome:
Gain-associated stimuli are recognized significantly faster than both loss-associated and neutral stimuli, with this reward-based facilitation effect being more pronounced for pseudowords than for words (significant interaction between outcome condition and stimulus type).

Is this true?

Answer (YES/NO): NO